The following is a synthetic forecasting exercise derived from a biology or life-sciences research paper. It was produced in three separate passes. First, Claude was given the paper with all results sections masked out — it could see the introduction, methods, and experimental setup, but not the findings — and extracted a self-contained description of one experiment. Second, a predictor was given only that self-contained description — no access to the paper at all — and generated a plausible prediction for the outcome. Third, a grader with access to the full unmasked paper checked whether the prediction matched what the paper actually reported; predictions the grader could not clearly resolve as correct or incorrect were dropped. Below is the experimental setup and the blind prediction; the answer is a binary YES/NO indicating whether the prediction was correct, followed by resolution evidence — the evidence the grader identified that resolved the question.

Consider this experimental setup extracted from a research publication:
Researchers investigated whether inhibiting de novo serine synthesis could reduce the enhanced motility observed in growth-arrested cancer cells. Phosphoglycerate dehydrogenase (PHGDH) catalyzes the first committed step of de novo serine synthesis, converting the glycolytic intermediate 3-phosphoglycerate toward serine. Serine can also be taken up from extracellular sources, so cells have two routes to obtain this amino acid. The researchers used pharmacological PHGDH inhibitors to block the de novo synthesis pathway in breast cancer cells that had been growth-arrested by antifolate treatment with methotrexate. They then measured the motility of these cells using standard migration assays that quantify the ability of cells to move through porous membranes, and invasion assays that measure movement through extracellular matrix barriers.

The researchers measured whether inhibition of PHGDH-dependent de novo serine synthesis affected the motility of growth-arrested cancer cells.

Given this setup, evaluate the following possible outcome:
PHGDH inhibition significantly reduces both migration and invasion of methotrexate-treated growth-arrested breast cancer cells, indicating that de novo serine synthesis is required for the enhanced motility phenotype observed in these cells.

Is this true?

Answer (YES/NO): NO